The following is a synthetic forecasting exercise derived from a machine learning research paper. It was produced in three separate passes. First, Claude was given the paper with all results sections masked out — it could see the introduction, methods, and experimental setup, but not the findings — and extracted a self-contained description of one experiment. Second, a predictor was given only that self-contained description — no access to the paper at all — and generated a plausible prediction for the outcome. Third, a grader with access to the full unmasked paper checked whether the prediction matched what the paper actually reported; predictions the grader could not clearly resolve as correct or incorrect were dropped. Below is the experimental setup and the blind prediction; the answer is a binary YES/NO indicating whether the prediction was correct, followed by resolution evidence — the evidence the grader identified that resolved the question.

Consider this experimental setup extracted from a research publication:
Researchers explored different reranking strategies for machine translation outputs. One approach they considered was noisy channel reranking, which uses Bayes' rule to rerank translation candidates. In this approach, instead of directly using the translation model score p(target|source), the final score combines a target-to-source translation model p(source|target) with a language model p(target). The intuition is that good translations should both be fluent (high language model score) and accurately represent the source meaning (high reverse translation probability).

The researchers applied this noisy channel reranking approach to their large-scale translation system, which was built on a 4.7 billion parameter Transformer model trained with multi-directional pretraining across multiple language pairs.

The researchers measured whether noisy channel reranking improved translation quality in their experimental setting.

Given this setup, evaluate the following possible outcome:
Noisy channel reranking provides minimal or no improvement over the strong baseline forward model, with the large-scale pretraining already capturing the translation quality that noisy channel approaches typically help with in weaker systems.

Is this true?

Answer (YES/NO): YES